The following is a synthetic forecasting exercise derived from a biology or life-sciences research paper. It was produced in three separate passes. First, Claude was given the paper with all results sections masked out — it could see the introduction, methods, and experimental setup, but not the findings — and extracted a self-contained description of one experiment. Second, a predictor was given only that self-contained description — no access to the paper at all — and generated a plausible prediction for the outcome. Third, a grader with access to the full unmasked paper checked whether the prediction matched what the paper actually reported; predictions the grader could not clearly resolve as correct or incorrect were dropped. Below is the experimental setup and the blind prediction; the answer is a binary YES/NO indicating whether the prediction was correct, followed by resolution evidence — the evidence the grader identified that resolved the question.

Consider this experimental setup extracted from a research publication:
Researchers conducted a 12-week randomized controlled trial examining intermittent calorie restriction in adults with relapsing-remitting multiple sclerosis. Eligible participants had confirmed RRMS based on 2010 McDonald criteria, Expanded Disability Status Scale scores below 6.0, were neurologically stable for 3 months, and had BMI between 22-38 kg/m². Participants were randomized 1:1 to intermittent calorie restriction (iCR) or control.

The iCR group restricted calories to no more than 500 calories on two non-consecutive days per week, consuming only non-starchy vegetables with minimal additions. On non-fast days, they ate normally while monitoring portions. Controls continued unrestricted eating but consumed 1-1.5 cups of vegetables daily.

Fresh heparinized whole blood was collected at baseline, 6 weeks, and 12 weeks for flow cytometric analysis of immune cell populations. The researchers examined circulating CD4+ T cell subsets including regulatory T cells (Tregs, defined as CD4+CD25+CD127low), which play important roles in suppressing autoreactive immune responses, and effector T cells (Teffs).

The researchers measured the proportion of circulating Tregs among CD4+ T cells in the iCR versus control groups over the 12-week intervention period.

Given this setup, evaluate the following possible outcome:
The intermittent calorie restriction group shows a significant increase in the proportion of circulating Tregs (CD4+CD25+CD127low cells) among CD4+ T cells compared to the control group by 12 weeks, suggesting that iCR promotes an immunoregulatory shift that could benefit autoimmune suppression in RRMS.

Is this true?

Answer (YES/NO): NO